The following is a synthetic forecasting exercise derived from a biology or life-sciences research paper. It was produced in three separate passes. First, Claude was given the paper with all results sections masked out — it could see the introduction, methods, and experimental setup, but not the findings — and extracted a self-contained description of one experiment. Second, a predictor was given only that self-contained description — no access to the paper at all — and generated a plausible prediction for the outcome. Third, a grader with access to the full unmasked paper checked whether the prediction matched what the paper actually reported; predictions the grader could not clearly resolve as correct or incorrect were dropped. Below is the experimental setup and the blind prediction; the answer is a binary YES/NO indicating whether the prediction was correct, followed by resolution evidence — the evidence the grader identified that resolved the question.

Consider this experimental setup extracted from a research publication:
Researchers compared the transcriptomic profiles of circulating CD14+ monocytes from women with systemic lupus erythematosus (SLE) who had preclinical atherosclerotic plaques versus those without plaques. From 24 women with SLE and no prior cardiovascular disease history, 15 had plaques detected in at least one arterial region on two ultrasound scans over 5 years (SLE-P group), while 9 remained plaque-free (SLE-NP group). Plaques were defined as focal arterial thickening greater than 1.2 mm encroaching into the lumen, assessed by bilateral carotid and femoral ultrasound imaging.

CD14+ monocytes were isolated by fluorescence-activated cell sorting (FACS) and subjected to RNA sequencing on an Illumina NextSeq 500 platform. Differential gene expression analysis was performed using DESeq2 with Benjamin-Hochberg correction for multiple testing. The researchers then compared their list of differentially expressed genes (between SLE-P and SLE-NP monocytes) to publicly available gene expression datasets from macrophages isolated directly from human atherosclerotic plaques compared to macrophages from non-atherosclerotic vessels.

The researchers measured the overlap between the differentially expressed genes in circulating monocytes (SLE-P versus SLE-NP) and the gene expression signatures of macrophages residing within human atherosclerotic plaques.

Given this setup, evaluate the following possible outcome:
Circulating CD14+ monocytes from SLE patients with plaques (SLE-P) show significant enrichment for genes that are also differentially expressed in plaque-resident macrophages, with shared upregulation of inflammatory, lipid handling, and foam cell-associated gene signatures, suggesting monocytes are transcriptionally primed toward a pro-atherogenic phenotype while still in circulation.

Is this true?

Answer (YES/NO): NO